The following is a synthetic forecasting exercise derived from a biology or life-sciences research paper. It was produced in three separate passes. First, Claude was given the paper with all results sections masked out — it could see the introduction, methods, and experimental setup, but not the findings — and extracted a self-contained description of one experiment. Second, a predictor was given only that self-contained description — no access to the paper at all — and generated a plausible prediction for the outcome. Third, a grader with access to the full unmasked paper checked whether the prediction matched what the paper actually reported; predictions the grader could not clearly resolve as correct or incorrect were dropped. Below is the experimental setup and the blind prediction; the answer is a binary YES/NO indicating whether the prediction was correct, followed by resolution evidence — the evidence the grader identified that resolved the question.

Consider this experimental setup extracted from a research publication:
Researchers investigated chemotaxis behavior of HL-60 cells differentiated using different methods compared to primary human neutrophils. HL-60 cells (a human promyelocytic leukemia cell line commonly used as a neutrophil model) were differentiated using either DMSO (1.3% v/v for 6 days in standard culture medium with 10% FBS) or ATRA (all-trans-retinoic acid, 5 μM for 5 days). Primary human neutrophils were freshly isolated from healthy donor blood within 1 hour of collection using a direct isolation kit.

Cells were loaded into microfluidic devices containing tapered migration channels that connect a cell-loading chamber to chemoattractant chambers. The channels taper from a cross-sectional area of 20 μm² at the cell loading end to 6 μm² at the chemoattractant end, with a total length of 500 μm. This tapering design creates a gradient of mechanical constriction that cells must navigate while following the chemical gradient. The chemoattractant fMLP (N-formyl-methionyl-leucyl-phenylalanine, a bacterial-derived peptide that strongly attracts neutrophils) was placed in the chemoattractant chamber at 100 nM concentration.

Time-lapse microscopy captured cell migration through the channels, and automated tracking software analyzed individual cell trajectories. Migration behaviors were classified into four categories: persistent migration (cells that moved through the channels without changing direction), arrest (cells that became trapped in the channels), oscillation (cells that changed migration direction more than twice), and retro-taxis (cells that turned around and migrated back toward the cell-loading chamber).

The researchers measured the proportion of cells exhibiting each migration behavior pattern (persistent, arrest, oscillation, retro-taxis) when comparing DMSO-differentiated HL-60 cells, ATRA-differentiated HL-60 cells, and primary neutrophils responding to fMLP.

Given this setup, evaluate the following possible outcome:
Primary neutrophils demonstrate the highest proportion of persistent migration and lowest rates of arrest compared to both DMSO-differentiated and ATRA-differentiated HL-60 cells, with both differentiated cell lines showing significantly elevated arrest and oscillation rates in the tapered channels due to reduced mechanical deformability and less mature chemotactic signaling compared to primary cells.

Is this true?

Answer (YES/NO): NO